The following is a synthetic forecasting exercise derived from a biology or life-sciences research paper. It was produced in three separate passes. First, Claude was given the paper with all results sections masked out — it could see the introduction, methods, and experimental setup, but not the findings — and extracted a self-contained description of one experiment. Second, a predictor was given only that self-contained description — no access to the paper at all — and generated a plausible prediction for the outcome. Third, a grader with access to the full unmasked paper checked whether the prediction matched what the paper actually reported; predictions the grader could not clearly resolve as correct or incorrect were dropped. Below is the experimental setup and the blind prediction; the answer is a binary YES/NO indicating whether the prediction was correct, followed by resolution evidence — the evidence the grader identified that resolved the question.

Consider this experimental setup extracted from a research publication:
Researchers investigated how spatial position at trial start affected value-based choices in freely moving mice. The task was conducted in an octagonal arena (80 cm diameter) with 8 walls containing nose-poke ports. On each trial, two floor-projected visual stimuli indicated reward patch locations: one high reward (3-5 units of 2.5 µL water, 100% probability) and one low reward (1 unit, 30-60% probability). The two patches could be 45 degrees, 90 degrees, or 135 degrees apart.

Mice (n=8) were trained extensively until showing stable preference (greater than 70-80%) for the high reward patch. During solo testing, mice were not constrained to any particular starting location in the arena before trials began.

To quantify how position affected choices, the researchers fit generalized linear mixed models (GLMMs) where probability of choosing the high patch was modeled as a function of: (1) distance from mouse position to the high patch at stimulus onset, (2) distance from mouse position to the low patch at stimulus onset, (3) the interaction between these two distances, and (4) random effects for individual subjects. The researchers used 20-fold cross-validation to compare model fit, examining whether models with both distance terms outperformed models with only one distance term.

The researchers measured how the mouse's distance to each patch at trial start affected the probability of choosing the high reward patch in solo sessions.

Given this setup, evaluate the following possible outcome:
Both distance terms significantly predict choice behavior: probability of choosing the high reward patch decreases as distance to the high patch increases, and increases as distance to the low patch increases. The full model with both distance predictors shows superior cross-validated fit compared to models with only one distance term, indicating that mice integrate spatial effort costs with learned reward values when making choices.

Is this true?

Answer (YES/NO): YES